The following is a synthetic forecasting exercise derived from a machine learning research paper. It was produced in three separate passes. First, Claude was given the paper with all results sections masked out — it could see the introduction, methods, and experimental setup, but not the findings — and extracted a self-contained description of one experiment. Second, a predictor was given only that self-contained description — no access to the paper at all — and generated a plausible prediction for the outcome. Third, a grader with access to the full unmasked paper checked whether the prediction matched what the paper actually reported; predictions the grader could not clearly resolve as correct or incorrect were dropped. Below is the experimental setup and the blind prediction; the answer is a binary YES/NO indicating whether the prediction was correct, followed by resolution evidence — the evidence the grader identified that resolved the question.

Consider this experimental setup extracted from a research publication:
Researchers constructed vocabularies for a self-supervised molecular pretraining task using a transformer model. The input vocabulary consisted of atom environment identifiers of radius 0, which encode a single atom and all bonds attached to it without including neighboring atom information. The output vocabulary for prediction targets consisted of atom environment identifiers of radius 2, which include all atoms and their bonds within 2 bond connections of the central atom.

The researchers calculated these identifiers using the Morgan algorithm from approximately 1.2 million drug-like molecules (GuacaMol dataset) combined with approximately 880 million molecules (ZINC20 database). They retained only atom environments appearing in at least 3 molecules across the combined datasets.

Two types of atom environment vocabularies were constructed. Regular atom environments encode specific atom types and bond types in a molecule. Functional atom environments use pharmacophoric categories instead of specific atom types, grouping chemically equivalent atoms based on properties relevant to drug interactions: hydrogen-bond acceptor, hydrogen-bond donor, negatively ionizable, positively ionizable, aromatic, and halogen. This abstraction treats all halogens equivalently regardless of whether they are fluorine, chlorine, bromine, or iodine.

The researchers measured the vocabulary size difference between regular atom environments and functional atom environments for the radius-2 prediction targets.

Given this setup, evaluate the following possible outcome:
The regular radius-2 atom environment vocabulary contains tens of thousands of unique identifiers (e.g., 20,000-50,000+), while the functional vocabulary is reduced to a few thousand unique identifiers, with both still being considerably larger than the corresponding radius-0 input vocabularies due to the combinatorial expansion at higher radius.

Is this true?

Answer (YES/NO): NO